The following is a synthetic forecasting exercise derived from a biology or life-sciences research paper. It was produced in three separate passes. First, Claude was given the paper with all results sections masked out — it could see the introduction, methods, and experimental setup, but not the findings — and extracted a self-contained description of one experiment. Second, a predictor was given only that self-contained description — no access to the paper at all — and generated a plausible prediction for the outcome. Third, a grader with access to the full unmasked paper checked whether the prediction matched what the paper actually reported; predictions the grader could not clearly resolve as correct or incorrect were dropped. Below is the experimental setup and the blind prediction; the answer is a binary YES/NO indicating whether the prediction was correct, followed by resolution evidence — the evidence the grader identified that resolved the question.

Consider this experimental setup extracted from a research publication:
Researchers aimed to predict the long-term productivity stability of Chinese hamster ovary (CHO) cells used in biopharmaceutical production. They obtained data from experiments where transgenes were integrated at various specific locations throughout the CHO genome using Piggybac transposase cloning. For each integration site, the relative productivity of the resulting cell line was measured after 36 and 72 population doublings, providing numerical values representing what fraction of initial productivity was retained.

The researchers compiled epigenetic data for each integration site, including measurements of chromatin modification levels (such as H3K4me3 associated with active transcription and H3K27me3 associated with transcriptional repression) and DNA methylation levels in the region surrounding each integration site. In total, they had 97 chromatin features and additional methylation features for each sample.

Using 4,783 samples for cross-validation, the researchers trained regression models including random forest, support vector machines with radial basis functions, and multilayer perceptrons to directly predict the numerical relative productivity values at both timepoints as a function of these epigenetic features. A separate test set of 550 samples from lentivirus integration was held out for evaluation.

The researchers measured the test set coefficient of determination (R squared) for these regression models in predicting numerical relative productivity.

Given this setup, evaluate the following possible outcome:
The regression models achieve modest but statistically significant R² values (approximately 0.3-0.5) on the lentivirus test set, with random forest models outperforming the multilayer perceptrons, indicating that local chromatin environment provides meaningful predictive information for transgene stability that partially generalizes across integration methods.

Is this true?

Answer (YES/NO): NO